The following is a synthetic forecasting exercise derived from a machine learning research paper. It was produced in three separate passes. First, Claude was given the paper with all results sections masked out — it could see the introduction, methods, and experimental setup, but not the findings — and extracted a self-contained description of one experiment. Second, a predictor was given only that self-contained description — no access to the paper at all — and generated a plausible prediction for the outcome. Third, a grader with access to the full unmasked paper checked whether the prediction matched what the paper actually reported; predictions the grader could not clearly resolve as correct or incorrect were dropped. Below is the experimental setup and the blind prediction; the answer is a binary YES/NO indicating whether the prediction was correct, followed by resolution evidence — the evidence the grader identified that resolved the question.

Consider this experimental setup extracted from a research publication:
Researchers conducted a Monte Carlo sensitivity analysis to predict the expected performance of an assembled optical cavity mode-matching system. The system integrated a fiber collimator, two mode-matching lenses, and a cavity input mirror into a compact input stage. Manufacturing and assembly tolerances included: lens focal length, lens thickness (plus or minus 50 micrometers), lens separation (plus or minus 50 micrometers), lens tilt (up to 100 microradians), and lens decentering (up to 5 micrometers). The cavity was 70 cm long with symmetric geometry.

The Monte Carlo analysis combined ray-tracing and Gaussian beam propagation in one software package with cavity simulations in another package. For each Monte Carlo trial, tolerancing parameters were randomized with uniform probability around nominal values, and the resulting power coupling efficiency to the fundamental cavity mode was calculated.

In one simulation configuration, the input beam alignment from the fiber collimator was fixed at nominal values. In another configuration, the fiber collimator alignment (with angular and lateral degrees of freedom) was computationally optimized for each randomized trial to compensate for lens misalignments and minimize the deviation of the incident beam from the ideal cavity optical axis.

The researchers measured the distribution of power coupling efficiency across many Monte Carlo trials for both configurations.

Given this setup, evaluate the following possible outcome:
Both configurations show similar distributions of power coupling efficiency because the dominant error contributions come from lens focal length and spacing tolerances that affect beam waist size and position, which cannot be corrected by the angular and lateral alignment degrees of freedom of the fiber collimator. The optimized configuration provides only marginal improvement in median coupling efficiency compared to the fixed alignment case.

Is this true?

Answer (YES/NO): NO